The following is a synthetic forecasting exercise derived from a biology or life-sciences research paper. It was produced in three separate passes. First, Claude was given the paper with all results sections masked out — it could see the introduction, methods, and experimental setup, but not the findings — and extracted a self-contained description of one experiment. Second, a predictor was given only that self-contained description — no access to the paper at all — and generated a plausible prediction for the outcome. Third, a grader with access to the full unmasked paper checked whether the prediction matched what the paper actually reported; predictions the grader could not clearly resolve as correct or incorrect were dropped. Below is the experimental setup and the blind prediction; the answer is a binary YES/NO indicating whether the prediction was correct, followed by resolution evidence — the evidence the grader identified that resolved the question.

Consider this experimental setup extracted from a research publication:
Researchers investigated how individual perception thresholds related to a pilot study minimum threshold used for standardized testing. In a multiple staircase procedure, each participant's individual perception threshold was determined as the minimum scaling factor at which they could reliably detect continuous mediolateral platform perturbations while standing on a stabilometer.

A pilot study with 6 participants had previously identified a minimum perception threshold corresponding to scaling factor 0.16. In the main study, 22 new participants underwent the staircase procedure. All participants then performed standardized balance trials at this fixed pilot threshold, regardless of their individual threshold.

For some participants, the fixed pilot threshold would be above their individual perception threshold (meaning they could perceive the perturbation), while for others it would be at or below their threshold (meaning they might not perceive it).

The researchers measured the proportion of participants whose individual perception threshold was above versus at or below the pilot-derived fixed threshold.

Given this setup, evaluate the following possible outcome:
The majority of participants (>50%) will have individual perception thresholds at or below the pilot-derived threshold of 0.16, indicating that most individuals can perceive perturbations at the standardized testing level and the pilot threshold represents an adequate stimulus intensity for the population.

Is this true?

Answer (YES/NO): NO